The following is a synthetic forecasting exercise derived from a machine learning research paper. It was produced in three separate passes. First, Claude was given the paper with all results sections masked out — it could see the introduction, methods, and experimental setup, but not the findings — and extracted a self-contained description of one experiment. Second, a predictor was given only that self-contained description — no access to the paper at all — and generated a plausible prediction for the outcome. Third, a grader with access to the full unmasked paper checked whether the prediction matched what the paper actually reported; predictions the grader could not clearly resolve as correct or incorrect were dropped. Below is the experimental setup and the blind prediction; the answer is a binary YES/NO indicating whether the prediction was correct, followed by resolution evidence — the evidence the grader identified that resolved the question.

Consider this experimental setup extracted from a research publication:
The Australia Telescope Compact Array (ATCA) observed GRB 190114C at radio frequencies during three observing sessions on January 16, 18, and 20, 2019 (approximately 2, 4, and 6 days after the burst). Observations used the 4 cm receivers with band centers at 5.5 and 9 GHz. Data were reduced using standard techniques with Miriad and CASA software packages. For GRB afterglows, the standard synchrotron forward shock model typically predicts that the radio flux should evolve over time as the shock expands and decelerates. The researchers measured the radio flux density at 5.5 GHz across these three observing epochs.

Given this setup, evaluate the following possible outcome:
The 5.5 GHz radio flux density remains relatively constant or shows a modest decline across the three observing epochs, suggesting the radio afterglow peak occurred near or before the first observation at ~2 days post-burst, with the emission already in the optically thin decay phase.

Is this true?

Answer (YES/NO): NO